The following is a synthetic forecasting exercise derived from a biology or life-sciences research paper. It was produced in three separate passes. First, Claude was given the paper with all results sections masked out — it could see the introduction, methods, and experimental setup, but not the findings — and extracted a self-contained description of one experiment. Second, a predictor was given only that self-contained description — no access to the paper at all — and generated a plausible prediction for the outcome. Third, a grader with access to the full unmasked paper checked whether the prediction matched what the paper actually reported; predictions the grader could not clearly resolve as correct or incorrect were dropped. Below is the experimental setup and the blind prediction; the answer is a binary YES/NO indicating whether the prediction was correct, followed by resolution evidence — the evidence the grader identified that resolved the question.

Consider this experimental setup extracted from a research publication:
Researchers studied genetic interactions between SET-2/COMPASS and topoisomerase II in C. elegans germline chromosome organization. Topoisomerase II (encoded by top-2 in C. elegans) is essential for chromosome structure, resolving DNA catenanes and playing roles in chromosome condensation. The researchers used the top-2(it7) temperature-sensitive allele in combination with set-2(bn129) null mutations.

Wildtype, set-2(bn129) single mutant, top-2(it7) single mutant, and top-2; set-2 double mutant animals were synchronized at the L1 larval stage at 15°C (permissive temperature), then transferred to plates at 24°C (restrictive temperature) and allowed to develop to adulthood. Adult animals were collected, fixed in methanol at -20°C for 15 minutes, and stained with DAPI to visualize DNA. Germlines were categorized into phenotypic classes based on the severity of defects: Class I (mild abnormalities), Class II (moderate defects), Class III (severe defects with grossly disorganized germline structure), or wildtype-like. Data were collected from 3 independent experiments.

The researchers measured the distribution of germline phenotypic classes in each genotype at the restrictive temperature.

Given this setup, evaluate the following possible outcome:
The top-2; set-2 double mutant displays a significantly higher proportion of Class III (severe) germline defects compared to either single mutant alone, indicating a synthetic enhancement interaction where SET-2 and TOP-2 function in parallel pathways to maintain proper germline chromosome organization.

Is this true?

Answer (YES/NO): YES